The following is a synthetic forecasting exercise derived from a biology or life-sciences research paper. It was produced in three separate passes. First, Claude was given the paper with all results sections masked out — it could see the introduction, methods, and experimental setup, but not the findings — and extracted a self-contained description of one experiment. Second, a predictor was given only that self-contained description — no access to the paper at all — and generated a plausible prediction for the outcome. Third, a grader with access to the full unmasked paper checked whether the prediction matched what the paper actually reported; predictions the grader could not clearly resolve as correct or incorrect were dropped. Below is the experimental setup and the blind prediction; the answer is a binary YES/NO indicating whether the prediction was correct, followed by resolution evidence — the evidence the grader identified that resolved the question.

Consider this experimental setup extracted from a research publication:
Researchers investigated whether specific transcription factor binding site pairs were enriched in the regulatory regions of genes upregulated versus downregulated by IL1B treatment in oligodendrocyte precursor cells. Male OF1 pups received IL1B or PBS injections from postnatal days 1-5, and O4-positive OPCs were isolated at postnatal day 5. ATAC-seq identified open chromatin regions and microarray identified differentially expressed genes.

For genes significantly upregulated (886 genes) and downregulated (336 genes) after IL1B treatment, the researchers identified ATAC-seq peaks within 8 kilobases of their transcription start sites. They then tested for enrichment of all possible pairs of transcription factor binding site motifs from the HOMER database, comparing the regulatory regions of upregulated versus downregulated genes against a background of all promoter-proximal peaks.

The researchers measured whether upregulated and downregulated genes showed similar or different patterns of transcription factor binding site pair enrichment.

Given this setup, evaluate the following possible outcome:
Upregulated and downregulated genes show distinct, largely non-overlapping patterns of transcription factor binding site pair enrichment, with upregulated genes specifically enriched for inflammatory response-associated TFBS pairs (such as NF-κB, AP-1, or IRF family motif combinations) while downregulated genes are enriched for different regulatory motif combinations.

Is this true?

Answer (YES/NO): NO